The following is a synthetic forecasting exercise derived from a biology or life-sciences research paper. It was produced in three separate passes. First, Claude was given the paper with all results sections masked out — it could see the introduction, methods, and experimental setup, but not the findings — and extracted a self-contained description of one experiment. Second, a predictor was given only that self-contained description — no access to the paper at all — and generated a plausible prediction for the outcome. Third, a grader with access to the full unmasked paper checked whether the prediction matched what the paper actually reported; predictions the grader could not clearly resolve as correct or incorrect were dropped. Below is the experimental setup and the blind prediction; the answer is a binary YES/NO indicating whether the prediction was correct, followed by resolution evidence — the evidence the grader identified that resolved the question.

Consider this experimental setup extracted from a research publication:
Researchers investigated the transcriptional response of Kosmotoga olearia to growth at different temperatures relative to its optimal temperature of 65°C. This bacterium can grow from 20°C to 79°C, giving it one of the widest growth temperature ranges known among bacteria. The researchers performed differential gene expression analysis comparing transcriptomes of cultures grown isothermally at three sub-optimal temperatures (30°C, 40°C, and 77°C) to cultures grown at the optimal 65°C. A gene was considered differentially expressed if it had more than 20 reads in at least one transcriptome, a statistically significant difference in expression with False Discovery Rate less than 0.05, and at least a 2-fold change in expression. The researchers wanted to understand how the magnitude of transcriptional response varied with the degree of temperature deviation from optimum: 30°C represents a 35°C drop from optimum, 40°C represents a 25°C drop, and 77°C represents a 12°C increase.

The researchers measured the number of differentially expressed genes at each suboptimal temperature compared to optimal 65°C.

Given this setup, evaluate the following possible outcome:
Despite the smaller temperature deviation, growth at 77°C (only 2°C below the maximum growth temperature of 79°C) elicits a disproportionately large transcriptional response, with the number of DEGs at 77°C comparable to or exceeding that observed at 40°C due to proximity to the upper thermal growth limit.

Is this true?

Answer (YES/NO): YES